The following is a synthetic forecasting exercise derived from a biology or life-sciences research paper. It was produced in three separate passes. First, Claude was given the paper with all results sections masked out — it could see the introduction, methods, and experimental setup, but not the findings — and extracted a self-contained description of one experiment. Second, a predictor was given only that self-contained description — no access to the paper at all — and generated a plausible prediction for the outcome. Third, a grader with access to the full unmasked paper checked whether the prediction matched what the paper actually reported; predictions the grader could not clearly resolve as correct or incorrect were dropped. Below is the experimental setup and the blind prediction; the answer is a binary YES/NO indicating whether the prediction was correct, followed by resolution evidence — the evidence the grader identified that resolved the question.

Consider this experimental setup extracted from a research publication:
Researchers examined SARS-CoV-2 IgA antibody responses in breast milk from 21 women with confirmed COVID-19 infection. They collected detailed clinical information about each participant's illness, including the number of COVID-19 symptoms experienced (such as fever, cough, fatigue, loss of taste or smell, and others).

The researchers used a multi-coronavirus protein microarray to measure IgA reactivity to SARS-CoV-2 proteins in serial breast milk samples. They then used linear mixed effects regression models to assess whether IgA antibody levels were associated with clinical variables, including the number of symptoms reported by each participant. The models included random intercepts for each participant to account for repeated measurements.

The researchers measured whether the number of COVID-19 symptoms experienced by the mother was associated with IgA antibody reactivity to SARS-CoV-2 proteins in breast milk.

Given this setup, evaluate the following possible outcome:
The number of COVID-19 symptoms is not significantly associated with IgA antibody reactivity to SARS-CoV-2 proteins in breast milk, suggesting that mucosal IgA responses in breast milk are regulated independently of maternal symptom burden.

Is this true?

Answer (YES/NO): YES